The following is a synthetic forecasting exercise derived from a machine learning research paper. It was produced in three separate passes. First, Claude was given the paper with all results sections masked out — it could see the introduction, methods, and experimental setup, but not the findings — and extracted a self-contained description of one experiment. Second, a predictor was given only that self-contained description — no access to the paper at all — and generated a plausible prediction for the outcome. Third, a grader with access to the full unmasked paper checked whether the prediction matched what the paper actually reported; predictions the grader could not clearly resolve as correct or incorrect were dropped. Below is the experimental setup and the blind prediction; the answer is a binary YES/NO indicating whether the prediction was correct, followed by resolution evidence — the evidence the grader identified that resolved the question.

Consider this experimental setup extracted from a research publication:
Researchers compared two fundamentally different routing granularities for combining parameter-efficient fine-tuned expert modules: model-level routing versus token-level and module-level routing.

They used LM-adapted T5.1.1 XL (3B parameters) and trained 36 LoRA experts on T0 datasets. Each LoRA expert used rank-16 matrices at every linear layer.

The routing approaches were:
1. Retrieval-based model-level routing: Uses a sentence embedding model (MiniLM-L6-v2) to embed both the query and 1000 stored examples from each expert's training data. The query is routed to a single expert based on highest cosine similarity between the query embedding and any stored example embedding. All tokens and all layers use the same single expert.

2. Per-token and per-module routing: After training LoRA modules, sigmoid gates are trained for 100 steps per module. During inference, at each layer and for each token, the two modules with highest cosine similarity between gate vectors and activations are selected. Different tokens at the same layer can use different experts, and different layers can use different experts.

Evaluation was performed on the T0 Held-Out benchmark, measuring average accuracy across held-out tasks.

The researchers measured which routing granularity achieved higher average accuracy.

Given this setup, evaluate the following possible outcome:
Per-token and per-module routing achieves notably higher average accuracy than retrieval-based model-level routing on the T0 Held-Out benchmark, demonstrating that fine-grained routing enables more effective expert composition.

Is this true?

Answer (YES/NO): YES